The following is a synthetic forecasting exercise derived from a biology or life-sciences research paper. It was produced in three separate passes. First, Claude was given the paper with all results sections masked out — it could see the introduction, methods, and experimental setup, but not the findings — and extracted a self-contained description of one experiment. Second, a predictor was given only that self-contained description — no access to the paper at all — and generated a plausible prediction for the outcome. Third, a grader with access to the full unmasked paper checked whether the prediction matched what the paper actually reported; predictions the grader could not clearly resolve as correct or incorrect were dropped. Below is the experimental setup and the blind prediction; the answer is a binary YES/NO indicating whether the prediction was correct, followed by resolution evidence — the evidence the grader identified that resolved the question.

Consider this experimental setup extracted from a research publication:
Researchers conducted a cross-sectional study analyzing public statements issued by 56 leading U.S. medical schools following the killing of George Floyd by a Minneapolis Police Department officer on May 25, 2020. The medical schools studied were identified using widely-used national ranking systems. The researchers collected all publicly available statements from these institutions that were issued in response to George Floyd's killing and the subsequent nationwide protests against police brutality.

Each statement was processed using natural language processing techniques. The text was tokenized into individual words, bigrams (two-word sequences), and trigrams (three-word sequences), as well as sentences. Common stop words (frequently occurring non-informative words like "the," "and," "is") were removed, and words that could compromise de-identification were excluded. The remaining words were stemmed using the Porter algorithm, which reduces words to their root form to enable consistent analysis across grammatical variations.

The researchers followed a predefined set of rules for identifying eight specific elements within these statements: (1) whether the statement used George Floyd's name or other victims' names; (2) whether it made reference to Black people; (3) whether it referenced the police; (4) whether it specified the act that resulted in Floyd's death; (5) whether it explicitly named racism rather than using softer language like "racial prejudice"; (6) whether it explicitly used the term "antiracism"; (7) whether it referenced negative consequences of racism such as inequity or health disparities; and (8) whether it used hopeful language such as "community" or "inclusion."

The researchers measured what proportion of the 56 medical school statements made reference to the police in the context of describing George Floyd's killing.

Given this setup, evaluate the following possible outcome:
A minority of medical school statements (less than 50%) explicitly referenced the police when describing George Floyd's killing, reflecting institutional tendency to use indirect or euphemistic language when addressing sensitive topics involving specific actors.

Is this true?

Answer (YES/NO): NO